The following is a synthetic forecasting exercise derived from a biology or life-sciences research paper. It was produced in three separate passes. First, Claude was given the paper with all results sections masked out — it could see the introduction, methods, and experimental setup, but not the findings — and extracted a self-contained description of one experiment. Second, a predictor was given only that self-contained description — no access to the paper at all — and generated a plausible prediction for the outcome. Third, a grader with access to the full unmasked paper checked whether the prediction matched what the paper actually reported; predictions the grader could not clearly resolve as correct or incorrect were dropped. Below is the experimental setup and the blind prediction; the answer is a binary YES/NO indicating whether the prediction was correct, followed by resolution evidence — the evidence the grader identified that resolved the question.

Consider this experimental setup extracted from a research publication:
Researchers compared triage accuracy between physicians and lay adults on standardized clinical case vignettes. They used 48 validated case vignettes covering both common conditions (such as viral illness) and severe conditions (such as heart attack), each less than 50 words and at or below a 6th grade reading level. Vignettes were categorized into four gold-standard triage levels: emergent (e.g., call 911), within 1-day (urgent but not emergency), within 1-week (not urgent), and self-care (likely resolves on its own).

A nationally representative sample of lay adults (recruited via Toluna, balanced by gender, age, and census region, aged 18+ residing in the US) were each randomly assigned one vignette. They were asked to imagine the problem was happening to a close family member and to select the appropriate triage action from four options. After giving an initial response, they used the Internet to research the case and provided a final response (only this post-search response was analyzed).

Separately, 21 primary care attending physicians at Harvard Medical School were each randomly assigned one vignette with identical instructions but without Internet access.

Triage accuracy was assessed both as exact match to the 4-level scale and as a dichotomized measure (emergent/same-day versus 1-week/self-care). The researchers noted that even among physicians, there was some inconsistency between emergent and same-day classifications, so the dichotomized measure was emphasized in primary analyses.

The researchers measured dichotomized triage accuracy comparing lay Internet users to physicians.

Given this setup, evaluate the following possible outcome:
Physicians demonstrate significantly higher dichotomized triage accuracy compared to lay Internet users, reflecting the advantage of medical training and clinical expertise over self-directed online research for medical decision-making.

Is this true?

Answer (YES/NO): YES